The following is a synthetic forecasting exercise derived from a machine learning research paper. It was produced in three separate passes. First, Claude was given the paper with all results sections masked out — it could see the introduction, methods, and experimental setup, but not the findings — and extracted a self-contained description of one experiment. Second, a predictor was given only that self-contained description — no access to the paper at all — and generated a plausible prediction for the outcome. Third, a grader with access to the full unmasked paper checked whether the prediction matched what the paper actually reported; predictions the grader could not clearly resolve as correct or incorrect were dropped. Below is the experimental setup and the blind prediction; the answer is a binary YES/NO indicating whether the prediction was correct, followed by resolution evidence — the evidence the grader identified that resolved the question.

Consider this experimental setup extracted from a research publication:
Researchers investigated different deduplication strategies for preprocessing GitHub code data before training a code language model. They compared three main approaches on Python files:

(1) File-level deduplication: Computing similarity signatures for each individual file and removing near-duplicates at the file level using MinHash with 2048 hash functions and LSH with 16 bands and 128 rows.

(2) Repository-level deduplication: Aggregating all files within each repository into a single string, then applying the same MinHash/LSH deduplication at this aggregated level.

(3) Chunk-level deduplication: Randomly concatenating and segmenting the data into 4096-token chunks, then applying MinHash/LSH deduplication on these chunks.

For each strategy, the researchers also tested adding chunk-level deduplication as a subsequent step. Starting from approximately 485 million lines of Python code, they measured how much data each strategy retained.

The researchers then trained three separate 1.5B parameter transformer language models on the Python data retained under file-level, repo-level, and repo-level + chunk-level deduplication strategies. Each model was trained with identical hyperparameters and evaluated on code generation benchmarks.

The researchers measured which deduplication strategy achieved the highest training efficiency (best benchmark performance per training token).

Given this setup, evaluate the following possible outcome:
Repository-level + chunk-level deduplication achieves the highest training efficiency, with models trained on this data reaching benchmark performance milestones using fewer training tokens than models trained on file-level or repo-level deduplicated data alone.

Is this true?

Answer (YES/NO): NO